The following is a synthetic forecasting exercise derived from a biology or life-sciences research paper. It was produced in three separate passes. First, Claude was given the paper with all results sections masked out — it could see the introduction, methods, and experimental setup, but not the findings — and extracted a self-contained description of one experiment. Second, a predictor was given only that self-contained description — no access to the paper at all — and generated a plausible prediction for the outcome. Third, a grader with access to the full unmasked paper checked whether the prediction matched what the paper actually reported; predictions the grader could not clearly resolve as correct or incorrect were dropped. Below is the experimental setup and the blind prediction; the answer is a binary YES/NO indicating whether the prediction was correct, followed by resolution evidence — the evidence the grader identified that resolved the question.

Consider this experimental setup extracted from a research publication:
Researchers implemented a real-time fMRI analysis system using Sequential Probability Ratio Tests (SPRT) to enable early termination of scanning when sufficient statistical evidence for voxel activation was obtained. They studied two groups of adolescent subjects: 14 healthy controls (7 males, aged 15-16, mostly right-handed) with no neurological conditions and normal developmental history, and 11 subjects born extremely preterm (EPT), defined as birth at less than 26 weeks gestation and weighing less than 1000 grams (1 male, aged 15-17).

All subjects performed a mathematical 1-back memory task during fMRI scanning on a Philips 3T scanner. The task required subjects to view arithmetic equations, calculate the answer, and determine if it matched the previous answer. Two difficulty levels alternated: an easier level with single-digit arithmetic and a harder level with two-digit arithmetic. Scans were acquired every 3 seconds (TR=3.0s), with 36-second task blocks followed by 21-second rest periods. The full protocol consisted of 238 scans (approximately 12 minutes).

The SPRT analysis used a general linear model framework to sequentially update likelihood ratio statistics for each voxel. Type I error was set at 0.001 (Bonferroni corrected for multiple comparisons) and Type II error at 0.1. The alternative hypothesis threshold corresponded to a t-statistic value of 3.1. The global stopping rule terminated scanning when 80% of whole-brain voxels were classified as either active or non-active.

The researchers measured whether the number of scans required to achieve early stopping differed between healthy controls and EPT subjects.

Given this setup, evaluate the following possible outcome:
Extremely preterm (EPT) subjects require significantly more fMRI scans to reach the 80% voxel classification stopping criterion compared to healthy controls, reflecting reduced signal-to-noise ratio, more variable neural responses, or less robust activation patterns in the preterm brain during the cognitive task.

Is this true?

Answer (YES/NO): NO